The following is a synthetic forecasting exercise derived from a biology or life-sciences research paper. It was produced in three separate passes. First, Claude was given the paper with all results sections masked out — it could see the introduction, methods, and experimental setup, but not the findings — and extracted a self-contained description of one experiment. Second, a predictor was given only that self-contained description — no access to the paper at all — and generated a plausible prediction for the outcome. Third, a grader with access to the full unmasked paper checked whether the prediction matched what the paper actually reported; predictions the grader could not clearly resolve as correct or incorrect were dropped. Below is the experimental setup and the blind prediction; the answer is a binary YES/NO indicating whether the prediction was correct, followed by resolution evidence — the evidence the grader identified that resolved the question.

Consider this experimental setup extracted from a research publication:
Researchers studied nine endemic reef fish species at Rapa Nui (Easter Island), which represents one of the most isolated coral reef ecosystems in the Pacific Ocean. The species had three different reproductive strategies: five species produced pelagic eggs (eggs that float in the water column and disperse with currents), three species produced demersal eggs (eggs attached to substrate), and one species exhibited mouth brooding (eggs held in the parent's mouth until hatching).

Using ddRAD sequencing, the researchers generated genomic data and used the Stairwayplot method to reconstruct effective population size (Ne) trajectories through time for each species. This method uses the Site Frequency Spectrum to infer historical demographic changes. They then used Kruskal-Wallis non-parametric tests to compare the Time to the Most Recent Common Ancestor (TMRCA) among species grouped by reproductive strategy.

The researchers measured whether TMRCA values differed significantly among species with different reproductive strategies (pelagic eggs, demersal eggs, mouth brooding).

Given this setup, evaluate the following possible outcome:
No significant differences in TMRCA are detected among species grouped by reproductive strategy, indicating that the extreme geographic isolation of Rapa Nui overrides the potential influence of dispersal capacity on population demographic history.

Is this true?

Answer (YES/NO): YES